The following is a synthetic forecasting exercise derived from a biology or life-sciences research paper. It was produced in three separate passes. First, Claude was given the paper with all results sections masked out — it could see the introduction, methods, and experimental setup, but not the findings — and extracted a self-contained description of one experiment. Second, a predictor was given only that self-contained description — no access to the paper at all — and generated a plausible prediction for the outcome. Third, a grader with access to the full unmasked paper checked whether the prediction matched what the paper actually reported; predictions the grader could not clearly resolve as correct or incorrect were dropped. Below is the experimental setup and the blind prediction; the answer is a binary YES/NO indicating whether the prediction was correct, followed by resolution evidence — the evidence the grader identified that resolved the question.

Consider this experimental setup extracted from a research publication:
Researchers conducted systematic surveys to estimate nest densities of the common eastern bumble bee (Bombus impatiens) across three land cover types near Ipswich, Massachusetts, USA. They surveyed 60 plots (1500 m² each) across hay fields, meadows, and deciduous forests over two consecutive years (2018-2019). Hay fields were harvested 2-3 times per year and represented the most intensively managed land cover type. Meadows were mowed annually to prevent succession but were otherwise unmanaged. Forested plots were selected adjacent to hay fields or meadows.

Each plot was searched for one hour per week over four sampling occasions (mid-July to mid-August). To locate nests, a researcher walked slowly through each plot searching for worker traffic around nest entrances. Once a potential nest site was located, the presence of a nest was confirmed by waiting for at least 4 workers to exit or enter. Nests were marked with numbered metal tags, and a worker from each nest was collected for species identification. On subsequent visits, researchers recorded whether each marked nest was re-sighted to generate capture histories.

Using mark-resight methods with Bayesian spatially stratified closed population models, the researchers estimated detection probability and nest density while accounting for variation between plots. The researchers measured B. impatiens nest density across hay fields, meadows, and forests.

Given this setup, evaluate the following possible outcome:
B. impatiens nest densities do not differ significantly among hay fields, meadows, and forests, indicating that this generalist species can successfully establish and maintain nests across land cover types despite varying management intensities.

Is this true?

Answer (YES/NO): NO